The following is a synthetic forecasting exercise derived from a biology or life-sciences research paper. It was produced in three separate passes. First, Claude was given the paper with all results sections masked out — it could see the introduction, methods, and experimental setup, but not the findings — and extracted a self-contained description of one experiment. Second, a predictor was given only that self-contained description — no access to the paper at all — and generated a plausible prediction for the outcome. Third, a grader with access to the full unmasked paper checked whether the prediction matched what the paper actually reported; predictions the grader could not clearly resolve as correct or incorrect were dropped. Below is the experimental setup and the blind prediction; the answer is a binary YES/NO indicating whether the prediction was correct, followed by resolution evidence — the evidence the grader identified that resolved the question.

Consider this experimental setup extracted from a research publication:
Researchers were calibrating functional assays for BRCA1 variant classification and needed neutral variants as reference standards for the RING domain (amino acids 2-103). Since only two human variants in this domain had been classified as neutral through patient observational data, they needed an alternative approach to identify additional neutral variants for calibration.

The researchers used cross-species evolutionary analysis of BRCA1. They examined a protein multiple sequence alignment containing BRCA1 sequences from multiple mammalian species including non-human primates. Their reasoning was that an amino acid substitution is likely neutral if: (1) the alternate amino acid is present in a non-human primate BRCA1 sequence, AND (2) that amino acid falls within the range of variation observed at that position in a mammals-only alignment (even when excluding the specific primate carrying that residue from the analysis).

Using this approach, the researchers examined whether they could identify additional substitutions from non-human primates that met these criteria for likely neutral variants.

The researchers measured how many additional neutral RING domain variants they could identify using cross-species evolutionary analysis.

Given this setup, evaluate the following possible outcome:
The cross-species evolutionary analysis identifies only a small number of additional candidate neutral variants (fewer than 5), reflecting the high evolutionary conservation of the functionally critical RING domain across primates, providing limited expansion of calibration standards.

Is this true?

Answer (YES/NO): YES